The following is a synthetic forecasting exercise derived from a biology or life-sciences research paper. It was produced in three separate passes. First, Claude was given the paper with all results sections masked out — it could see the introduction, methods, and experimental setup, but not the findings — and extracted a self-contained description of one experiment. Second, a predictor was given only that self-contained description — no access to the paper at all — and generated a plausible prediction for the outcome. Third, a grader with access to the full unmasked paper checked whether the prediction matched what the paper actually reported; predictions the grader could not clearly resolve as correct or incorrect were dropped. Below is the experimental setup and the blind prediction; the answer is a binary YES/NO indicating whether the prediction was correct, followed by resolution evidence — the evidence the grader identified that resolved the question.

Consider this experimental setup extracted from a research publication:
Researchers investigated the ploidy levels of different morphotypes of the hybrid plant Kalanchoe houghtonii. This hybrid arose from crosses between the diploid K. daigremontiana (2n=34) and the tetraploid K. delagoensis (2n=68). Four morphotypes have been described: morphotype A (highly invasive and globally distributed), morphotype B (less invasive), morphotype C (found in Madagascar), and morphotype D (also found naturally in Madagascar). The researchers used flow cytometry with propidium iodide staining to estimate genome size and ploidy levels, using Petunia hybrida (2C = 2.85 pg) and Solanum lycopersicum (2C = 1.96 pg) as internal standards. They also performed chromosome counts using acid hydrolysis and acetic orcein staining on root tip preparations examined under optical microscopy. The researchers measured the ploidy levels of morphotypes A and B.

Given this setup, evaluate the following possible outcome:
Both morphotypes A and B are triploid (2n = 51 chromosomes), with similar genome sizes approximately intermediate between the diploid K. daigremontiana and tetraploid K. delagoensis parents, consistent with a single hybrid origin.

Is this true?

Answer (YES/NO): NO